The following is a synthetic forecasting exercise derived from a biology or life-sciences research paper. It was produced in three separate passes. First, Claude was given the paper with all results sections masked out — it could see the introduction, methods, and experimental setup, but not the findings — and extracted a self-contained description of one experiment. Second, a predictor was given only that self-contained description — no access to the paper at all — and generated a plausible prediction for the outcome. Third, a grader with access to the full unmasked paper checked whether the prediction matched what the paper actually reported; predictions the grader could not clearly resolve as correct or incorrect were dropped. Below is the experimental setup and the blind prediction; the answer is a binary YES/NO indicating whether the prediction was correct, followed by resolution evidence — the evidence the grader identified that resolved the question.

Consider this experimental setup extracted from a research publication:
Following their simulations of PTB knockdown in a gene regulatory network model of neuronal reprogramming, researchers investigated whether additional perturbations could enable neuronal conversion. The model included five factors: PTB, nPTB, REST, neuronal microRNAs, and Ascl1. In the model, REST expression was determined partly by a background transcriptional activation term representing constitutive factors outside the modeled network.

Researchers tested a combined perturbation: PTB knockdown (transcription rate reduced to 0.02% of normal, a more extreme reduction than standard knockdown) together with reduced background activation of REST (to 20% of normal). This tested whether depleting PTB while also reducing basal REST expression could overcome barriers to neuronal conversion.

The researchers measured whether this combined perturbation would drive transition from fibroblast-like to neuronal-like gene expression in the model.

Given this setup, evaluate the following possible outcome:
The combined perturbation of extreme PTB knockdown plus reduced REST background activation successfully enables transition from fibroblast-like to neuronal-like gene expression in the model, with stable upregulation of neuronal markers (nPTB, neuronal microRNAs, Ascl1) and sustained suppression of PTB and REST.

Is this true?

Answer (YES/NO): YES